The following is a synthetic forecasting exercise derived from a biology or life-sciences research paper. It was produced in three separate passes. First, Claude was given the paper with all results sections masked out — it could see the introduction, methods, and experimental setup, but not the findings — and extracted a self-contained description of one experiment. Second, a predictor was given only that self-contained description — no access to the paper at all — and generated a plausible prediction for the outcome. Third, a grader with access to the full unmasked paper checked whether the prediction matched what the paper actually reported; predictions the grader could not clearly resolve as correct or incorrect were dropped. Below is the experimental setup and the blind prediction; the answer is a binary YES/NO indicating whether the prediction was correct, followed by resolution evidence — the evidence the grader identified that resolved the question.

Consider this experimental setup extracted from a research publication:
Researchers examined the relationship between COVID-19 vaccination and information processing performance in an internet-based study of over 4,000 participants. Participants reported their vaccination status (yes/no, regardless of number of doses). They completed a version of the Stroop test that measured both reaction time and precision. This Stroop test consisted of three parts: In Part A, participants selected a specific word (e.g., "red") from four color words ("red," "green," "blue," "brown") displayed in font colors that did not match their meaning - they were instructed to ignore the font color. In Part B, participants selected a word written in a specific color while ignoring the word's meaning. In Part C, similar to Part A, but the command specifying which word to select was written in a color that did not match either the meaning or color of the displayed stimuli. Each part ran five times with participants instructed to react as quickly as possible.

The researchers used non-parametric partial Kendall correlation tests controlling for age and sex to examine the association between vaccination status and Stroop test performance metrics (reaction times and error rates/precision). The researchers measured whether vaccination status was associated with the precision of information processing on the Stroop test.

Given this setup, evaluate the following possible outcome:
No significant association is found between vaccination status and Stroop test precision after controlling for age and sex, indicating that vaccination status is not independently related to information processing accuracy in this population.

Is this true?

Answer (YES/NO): NO